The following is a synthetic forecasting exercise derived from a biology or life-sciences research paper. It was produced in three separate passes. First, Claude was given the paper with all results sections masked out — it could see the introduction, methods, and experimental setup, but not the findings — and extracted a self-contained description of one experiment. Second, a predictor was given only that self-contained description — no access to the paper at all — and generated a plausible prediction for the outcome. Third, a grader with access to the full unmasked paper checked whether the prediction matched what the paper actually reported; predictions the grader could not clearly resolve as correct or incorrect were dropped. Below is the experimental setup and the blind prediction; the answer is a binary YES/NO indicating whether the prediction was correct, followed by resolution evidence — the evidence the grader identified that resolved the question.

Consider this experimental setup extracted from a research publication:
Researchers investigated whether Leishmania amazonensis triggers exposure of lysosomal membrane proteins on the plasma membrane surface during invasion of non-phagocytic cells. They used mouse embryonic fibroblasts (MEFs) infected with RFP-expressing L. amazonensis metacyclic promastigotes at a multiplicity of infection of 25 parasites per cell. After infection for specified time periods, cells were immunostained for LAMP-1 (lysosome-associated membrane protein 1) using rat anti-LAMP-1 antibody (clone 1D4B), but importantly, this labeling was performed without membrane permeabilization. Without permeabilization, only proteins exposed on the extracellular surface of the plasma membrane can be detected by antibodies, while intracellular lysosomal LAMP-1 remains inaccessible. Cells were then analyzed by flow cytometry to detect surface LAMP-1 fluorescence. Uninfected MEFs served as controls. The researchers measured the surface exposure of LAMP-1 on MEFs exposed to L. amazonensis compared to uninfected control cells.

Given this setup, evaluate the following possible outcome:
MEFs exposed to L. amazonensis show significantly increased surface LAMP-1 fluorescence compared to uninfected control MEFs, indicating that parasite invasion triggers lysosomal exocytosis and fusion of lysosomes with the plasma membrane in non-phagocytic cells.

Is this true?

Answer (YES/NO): YES